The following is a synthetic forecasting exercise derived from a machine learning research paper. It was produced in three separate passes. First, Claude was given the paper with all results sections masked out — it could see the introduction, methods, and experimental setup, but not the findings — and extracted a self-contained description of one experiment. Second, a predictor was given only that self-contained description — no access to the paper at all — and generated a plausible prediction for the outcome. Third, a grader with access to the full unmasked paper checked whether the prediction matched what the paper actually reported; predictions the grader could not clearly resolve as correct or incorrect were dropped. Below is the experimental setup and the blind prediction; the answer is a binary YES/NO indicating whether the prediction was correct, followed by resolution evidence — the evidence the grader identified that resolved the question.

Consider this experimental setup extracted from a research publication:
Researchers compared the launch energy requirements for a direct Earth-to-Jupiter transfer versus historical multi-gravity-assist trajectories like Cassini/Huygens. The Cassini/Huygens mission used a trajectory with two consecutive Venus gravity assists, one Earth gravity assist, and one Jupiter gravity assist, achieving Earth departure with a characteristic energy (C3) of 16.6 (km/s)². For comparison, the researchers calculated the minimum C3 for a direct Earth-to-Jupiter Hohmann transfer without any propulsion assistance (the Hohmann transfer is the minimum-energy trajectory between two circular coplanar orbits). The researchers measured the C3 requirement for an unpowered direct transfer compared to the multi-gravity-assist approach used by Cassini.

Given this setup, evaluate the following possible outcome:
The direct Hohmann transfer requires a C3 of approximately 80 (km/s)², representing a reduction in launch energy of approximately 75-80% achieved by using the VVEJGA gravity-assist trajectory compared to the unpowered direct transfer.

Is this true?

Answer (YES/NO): NO